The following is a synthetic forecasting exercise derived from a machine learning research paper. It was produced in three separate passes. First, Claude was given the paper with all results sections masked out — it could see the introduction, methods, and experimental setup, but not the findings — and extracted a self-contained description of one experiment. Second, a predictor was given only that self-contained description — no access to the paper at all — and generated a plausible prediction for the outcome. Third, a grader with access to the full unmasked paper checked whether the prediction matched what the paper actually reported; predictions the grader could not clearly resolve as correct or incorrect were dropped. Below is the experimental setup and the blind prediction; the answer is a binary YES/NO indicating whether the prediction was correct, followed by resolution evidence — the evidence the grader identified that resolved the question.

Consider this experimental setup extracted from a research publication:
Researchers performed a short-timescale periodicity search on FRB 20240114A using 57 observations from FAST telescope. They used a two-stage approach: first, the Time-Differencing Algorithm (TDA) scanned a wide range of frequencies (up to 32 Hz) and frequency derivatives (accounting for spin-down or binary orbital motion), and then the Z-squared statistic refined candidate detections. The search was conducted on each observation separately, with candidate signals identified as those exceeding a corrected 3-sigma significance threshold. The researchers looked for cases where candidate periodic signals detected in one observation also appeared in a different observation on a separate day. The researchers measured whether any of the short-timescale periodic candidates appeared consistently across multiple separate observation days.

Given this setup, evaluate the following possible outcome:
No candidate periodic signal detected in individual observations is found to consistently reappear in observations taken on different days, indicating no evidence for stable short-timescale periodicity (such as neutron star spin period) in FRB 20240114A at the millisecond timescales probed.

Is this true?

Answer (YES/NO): NO